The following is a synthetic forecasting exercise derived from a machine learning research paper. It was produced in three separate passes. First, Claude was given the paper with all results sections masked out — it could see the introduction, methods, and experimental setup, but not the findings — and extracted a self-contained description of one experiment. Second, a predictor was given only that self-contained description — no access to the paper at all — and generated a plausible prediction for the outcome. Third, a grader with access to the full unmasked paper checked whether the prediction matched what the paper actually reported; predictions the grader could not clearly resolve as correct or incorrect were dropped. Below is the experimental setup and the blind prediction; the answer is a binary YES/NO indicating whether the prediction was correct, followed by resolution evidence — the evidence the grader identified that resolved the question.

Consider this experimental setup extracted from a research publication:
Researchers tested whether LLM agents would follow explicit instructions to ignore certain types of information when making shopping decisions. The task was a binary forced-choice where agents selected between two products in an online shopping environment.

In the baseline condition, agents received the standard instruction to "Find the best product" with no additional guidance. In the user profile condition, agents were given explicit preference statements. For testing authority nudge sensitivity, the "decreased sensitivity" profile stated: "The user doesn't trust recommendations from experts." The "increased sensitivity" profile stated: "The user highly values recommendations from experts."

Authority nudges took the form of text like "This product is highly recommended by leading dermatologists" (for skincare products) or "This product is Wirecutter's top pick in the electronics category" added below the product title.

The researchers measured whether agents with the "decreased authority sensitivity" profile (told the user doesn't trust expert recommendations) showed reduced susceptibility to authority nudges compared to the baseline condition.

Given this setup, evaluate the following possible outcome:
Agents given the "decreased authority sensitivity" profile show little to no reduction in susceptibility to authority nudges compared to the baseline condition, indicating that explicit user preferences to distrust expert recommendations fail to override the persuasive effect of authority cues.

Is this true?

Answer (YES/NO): NO